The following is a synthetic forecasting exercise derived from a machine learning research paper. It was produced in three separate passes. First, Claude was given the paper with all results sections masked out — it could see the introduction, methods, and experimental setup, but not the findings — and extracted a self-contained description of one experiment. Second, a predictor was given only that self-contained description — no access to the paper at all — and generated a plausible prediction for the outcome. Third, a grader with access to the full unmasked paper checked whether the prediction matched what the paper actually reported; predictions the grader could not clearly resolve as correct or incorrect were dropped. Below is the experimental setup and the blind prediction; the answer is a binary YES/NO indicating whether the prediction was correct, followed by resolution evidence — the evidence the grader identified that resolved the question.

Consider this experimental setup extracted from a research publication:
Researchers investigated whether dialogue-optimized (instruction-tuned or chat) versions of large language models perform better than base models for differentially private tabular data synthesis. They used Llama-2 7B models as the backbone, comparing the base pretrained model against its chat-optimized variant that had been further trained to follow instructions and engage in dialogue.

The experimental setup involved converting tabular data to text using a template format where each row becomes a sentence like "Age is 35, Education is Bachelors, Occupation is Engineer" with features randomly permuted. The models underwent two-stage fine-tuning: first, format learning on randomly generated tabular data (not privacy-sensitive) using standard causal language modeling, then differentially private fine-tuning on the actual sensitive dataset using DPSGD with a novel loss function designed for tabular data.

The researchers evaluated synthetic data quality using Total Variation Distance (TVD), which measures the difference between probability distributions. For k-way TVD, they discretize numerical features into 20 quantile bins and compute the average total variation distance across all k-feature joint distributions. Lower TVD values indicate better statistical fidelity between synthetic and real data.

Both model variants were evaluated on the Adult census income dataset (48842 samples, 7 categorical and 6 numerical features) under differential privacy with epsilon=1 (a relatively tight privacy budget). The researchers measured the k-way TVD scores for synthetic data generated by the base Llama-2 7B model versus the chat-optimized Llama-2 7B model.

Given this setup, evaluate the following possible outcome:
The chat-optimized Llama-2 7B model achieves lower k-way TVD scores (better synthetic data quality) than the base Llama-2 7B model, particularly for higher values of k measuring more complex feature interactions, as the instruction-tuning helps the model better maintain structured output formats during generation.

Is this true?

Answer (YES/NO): NO